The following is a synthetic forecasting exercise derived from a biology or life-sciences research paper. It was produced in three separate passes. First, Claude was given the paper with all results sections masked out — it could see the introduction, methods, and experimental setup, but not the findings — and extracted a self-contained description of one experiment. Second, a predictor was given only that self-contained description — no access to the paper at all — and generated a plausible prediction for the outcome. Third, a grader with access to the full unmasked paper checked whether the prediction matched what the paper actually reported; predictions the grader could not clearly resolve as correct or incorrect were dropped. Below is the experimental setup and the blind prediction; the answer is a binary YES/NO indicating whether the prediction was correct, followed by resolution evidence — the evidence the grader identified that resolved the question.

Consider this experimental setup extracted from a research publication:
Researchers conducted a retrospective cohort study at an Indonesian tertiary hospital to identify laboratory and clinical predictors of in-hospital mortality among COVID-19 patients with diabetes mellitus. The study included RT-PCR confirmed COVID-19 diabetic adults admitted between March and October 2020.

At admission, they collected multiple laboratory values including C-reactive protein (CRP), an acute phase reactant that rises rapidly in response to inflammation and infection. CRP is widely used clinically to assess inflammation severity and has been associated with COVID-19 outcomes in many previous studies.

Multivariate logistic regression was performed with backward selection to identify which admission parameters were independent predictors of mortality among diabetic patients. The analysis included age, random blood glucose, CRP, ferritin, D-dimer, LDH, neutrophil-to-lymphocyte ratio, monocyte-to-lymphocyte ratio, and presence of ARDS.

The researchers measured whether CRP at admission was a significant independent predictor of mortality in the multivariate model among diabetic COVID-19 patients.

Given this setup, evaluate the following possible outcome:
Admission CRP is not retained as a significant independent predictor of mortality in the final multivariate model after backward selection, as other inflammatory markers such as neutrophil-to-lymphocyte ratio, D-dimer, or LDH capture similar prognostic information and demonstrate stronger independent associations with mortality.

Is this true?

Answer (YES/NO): NO